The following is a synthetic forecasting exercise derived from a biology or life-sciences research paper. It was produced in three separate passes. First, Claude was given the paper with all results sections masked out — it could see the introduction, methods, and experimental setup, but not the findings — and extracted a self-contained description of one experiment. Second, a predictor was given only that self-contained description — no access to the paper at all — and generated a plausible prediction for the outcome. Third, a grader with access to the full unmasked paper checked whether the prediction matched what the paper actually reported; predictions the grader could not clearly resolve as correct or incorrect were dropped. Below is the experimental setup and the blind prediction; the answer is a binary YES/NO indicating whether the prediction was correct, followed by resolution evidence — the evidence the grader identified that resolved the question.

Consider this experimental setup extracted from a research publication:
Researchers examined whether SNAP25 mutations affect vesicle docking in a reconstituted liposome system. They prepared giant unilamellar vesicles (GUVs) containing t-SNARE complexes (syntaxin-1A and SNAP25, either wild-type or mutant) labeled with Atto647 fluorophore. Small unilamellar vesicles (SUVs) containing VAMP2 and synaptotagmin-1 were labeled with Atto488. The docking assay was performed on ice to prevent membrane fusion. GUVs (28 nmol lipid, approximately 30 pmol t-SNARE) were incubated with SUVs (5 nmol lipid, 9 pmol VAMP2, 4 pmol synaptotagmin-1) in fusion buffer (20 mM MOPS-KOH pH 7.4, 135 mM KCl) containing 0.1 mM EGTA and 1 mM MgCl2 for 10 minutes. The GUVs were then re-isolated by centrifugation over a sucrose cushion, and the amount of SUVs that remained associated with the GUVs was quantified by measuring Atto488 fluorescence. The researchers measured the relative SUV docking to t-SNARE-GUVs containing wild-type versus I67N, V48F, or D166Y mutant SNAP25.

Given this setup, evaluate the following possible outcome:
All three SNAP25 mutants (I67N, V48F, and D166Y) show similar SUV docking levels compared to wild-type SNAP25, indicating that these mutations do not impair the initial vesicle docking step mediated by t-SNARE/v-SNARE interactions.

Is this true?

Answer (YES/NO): NO